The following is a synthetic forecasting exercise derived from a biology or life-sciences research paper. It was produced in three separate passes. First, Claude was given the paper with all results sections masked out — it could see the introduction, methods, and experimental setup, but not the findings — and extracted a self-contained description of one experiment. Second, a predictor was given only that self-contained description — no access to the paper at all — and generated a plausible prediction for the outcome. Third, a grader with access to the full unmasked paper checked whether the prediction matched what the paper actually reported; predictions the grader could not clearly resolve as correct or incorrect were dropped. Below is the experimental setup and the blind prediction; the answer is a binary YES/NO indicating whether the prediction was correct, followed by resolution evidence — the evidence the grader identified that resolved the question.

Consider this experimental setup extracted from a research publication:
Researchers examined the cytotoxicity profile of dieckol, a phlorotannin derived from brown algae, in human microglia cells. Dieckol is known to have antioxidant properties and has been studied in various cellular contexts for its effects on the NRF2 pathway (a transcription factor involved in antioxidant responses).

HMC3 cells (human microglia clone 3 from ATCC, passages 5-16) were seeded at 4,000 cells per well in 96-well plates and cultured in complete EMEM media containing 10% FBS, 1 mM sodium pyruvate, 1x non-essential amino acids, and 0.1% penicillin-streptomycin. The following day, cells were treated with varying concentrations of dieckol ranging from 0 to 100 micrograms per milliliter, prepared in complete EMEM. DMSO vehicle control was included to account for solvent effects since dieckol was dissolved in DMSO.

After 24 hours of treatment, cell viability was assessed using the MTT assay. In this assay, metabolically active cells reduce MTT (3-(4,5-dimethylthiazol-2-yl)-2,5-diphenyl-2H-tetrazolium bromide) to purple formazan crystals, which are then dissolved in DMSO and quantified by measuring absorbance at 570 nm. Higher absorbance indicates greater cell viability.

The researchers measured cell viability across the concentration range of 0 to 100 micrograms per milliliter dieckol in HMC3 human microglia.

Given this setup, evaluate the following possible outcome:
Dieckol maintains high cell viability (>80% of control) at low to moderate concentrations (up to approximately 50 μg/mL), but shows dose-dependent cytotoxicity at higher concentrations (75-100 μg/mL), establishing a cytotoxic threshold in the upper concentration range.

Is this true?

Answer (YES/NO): NO